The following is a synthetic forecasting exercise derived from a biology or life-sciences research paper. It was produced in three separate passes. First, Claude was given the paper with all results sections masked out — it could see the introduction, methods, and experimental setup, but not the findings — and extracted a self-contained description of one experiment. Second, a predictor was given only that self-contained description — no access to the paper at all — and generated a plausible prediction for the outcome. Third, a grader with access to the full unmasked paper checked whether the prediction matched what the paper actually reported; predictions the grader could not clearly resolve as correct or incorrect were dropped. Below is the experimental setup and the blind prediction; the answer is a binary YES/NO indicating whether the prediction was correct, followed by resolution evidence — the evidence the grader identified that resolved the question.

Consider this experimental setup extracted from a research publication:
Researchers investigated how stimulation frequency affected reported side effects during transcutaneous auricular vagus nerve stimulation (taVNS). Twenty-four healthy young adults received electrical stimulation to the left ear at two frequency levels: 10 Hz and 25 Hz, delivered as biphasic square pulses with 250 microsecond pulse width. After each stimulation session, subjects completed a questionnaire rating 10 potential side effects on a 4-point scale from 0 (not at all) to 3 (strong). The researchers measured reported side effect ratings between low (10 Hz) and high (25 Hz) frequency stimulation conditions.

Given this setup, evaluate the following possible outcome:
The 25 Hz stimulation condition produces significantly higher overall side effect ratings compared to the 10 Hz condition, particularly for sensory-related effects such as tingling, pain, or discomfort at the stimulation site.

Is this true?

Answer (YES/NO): NO